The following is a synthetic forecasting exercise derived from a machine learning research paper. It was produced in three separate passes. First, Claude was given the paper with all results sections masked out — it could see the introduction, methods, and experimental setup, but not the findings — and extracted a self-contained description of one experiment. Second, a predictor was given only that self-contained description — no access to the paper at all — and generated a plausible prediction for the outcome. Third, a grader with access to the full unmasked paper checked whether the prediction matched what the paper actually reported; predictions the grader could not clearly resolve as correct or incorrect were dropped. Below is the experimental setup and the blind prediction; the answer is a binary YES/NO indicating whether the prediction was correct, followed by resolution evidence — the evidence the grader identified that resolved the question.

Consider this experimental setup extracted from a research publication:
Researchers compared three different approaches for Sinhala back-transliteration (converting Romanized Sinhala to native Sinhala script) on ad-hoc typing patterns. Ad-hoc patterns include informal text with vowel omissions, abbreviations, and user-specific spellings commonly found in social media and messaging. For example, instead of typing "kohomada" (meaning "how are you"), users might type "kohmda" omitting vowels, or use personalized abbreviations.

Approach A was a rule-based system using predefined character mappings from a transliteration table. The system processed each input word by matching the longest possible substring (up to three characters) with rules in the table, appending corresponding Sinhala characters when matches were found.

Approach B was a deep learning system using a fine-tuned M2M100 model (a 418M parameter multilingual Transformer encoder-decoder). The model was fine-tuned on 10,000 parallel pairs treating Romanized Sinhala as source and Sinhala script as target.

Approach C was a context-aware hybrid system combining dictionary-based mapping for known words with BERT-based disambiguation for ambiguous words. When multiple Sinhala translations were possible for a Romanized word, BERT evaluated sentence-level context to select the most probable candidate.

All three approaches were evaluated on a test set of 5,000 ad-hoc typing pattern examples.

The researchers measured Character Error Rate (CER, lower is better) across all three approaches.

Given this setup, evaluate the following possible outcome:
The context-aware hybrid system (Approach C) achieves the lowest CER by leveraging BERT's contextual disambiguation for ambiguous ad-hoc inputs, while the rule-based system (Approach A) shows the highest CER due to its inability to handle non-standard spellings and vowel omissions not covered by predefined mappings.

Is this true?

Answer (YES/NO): YES